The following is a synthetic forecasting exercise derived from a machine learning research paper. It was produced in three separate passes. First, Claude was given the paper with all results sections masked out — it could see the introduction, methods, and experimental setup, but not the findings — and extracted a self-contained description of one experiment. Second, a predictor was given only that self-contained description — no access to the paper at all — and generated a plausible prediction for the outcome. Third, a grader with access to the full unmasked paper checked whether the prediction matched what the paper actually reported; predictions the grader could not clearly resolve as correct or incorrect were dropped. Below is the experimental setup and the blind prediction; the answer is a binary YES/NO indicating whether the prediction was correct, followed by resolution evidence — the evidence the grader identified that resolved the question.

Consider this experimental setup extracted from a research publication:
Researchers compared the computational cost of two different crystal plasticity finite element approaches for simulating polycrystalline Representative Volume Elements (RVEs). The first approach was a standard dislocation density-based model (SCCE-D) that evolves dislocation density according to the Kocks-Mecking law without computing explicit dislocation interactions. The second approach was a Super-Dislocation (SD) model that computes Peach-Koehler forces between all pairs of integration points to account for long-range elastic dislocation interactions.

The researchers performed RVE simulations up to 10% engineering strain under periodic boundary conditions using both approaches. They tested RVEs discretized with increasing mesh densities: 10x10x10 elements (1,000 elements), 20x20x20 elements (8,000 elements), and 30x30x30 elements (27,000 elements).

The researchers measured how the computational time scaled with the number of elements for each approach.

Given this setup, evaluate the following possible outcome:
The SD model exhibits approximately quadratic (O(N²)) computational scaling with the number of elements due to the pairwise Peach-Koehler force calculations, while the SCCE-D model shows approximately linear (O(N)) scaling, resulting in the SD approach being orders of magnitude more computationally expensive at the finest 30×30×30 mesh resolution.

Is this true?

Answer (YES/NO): YES